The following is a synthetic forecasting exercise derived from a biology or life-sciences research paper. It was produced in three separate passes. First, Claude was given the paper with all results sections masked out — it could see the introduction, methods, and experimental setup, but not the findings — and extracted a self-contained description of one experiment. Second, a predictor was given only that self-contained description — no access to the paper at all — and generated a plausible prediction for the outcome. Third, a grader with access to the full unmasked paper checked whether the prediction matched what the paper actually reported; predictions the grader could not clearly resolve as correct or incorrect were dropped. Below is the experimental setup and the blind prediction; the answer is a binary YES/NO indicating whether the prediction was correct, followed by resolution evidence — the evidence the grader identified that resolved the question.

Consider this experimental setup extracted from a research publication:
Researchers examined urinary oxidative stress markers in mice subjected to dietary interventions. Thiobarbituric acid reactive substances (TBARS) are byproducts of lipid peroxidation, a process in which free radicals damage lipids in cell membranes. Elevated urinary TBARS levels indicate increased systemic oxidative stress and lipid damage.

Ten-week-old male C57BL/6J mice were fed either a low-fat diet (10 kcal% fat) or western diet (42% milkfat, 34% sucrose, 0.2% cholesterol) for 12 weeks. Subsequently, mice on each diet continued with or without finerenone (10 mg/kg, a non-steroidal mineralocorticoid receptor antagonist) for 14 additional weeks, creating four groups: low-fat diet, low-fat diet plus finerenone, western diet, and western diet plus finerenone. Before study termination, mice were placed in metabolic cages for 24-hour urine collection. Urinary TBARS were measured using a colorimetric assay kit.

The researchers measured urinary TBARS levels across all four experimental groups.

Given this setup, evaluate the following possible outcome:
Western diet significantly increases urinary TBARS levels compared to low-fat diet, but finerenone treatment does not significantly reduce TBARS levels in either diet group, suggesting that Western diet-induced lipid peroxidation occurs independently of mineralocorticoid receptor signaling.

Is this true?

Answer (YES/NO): NO